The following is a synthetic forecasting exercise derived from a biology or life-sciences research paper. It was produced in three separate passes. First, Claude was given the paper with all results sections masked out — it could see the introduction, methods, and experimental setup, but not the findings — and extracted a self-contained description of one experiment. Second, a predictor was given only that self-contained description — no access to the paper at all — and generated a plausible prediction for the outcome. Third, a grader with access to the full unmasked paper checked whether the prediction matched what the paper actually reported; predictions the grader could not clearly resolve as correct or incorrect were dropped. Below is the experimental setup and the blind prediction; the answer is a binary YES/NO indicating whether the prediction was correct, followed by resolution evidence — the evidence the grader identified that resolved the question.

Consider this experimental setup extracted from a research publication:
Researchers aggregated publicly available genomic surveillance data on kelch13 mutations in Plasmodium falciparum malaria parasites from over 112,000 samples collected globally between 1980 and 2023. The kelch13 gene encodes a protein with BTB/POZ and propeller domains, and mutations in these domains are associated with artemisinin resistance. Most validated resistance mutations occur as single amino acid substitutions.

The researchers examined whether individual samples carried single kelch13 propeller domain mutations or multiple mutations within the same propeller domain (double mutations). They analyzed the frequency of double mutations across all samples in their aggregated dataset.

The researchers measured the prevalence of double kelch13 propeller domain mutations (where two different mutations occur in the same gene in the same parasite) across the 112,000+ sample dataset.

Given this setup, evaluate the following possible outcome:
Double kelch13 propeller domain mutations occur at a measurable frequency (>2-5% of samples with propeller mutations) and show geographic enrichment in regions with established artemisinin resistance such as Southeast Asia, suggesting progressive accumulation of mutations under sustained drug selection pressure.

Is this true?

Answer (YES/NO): NO